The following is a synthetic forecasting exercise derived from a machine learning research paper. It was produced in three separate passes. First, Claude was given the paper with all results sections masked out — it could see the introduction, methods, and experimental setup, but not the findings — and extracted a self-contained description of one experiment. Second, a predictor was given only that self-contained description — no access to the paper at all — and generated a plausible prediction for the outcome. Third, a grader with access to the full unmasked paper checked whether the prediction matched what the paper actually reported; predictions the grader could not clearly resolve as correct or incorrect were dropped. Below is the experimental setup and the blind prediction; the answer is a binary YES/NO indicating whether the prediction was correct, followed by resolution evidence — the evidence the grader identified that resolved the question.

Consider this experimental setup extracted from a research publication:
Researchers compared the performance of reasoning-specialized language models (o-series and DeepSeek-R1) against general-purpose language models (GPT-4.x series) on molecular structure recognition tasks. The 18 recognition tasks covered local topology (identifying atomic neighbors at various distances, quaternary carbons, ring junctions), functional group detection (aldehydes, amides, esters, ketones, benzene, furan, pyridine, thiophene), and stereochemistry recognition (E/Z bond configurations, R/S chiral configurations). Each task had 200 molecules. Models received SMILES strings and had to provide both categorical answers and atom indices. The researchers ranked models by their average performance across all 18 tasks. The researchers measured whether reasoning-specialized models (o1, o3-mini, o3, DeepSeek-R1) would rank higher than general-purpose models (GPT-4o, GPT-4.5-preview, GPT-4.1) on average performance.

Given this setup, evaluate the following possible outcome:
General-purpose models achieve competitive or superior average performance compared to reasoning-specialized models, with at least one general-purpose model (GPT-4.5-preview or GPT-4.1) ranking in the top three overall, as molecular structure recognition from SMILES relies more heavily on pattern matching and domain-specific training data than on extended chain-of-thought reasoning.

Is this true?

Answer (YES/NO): NO